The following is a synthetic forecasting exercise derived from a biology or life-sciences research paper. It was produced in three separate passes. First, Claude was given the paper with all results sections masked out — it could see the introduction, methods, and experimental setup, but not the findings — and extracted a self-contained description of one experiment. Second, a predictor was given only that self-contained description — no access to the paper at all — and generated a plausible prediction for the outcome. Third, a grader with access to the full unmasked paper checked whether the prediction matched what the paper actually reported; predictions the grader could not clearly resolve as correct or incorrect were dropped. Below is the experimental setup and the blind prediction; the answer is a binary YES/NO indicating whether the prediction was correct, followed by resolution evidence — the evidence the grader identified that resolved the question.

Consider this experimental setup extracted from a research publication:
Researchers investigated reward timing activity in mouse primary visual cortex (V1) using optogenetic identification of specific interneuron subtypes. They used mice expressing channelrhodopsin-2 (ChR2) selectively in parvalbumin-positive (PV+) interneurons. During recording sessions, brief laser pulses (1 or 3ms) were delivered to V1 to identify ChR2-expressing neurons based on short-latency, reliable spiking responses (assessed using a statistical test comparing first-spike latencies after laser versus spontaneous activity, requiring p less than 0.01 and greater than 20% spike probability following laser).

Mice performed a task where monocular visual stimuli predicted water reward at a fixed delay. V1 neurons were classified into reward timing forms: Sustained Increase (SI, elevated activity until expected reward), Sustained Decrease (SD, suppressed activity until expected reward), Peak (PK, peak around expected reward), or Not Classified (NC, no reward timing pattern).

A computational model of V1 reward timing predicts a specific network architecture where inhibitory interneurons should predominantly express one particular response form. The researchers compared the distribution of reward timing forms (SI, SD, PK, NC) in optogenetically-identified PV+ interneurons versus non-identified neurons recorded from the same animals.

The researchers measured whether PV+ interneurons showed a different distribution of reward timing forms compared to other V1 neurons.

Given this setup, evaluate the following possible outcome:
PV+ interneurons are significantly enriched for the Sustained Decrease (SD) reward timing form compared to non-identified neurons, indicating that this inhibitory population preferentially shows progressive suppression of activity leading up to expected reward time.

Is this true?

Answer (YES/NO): NO